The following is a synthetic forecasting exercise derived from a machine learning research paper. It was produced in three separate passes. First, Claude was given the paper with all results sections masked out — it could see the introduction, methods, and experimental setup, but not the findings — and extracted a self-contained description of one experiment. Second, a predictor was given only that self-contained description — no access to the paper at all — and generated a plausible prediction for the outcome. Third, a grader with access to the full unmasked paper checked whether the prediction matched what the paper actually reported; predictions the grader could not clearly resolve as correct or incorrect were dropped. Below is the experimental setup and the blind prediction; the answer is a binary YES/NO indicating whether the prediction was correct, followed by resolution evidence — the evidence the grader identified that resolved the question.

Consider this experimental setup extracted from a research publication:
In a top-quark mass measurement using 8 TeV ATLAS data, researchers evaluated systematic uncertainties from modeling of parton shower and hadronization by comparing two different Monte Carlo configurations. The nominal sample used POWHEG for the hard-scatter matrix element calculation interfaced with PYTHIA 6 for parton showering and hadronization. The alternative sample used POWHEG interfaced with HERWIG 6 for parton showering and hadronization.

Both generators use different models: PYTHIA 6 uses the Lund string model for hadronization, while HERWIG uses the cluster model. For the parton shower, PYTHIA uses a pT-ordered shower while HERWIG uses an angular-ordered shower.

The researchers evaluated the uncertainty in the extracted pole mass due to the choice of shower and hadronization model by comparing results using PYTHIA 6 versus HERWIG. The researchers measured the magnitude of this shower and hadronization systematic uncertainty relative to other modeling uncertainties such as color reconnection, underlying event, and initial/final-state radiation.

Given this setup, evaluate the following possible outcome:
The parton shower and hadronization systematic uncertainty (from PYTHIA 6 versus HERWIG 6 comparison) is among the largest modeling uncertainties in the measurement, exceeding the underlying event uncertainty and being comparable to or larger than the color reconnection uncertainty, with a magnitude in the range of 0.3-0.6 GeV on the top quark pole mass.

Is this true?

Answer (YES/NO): YES